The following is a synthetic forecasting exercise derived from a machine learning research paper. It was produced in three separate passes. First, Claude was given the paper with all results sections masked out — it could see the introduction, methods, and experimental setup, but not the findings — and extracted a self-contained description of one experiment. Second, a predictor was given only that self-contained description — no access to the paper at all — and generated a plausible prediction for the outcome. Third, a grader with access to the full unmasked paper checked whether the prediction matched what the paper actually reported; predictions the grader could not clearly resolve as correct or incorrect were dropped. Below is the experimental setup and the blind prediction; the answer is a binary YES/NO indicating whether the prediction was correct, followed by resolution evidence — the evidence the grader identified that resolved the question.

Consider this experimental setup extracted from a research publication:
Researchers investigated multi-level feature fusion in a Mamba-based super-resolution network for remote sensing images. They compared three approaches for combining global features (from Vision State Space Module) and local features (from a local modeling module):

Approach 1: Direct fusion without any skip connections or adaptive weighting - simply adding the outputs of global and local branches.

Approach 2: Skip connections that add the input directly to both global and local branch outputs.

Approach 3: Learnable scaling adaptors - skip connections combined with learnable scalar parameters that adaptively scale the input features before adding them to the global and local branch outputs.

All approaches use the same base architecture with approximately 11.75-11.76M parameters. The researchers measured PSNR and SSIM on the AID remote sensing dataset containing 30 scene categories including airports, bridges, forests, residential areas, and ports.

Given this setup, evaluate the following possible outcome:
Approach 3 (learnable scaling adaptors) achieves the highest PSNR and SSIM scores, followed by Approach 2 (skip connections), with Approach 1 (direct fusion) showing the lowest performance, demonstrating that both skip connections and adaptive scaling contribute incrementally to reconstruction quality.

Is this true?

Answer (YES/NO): NO